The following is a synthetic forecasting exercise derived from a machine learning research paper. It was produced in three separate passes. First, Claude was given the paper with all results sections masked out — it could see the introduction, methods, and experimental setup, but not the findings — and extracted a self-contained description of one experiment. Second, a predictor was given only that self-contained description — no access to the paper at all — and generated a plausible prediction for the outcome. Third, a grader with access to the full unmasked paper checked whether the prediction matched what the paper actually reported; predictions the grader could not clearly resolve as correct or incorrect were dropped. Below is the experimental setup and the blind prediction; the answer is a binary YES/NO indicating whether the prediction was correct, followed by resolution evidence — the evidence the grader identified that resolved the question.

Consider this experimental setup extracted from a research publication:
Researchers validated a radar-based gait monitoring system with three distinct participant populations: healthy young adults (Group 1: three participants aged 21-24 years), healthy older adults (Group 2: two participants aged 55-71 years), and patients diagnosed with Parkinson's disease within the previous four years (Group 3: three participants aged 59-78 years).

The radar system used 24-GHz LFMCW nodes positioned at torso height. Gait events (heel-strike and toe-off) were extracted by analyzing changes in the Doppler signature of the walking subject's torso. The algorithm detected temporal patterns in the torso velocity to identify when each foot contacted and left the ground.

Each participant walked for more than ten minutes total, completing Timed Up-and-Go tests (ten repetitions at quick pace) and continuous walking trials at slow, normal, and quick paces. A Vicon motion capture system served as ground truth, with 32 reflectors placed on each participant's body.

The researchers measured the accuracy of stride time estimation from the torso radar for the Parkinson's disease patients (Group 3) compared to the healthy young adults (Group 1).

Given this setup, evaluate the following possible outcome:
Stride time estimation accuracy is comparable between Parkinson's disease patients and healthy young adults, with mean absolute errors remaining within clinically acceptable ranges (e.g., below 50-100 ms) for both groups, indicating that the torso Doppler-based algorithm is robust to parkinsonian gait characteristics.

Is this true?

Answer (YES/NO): NO